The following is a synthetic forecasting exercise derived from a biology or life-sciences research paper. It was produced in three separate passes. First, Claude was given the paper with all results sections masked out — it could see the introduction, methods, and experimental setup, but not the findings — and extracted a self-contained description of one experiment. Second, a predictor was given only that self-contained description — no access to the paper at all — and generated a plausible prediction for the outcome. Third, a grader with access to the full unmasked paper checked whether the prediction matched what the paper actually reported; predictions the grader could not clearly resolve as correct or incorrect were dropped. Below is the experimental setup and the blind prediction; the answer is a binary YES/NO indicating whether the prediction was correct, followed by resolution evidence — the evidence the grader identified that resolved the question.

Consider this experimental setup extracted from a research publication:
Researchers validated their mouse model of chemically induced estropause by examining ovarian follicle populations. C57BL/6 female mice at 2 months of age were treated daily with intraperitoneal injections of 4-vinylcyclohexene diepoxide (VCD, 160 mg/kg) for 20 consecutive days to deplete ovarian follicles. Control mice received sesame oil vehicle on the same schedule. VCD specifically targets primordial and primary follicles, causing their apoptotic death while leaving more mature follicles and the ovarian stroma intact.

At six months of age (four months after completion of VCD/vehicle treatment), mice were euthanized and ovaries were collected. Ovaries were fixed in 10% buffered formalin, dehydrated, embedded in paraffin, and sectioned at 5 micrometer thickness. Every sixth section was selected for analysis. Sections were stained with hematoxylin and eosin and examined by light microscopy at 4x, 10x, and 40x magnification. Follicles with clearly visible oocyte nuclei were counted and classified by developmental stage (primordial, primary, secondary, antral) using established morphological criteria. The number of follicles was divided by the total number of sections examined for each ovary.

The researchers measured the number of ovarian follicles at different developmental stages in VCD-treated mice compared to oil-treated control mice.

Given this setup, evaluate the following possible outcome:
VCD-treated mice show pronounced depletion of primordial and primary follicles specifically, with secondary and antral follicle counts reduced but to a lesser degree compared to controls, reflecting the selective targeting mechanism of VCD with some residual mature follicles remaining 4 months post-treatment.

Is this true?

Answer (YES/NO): NO